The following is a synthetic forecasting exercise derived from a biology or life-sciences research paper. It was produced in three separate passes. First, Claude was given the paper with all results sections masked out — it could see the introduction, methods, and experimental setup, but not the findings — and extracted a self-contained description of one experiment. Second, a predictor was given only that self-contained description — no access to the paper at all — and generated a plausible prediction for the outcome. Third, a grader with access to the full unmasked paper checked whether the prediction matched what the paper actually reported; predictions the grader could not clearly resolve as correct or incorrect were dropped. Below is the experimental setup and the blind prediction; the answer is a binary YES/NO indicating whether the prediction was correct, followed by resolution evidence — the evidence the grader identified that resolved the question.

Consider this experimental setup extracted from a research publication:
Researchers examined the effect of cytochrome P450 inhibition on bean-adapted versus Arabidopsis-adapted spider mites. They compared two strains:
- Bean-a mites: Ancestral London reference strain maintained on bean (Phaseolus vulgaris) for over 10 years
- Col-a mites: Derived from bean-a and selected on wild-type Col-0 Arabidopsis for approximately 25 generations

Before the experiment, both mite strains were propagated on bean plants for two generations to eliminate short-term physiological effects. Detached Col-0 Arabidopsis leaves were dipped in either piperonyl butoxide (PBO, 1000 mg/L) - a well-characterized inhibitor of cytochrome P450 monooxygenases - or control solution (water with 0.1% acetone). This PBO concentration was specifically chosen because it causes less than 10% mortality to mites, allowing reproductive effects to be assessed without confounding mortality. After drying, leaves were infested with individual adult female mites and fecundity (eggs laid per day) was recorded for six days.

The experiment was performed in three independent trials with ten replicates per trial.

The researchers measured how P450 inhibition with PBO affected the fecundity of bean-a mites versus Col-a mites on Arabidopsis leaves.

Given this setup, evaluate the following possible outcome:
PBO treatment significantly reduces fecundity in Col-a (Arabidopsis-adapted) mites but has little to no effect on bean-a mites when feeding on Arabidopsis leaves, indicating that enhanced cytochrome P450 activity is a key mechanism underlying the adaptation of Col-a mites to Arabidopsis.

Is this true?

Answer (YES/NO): YES